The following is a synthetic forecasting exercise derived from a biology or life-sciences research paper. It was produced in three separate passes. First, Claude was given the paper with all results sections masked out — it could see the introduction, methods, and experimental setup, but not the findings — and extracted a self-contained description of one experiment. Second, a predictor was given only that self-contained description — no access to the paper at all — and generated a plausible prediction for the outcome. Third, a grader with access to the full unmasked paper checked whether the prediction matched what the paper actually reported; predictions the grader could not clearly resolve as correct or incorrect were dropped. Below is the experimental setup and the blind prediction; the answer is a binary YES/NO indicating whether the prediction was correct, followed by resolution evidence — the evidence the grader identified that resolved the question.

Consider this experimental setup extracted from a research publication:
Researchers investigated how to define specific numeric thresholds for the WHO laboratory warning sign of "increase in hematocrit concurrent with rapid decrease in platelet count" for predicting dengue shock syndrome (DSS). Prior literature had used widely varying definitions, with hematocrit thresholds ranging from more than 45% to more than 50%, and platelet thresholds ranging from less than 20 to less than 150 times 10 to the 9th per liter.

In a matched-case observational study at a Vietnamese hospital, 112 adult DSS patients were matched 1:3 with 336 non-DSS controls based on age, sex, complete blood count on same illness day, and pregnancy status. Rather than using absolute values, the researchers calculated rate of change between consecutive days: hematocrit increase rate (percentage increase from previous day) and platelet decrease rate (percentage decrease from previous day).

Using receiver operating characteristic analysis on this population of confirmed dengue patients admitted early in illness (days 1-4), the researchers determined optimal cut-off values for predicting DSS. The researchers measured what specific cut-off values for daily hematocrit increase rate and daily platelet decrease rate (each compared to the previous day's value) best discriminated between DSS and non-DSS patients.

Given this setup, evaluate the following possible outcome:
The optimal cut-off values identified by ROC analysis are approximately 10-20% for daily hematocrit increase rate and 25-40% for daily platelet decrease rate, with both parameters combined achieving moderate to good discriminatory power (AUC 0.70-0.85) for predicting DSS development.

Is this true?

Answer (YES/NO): NO